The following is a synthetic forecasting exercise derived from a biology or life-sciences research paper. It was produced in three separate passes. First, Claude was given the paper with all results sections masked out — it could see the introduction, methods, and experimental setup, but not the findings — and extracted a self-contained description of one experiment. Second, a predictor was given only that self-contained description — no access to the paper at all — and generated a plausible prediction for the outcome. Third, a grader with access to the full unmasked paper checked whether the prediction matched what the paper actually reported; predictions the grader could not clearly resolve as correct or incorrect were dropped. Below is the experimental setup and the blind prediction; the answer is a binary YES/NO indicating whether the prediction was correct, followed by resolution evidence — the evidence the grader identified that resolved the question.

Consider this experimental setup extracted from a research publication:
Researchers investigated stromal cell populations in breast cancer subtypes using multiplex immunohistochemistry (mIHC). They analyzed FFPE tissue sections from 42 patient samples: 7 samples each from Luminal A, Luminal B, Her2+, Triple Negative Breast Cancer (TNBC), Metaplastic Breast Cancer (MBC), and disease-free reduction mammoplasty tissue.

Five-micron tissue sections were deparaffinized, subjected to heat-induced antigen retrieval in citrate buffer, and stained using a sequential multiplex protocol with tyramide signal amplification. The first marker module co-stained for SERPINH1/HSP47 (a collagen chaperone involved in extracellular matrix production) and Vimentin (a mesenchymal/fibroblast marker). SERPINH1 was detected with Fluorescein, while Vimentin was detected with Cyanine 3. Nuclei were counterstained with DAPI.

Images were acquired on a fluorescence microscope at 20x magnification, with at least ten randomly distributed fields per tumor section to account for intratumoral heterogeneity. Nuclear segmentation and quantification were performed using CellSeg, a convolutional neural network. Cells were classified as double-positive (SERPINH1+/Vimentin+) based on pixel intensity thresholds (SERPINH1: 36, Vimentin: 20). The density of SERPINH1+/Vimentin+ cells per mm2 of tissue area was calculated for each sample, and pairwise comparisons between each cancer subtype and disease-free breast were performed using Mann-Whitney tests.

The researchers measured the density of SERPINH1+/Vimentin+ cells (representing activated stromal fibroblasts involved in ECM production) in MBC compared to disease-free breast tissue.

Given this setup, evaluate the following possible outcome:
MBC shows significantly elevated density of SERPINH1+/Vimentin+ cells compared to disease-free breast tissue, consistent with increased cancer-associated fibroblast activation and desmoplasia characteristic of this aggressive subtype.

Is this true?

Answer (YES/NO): YES